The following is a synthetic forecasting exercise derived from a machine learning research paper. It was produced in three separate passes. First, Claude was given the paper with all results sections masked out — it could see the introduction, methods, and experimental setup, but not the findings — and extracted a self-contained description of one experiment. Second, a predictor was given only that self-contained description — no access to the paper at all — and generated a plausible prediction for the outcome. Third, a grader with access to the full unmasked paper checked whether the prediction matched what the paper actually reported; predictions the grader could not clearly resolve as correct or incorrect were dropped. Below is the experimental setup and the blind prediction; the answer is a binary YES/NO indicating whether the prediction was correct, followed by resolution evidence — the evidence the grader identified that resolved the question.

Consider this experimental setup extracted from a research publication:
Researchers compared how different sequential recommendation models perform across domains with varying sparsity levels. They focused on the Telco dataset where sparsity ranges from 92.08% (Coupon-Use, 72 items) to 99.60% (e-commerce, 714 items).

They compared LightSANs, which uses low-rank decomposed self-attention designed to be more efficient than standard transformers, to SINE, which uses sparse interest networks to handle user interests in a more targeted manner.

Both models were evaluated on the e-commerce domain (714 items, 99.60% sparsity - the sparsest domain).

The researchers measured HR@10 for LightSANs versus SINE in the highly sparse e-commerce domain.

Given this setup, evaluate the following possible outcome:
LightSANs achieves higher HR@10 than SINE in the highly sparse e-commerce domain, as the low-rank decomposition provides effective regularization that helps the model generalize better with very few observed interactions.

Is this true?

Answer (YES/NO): YES